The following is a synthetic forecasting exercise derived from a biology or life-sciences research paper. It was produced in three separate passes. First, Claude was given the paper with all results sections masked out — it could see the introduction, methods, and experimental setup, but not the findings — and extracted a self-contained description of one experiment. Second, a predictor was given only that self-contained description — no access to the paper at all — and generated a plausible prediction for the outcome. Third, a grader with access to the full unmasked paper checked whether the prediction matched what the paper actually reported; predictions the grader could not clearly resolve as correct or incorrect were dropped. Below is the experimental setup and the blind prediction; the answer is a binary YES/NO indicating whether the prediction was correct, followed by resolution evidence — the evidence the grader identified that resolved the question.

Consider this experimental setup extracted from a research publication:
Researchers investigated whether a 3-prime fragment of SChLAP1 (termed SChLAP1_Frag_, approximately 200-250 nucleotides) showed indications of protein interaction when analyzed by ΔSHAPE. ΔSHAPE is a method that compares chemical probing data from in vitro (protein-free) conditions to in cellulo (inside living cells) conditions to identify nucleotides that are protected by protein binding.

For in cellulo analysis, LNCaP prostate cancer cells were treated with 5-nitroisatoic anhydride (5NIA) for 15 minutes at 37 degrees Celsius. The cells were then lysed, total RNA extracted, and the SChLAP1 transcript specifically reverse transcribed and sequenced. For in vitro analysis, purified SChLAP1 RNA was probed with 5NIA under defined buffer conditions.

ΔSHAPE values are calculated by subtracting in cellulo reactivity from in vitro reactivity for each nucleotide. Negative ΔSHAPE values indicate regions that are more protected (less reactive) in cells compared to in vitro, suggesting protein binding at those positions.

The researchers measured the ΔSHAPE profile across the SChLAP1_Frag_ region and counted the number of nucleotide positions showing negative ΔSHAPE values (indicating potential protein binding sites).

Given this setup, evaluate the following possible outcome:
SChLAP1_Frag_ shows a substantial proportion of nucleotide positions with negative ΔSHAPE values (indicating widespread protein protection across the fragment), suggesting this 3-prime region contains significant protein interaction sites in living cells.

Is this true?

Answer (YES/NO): YES